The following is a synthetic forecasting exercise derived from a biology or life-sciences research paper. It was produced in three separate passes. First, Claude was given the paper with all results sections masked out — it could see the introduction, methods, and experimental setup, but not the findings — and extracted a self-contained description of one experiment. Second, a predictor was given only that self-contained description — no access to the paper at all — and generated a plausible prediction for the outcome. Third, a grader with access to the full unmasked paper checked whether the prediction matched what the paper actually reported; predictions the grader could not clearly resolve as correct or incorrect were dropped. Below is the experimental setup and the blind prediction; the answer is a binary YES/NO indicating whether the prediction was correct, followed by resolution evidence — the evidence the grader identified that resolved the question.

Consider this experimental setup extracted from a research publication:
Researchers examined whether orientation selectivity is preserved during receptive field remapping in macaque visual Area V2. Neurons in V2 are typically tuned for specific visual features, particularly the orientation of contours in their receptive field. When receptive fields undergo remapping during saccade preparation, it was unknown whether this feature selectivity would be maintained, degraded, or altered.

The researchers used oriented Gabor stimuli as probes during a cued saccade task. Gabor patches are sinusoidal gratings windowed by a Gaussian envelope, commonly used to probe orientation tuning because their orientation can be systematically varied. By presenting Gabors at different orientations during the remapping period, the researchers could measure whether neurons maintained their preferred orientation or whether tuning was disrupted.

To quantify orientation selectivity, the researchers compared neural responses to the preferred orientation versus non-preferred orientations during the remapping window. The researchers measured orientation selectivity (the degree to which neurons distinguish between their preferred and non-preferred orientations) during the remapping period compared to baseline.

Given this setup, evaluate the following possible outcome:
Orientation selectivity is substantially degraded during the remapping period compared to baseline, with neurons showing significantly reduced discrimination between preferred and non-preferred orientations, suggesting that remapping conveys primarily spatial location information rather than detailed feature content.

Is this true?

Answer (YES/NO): NO